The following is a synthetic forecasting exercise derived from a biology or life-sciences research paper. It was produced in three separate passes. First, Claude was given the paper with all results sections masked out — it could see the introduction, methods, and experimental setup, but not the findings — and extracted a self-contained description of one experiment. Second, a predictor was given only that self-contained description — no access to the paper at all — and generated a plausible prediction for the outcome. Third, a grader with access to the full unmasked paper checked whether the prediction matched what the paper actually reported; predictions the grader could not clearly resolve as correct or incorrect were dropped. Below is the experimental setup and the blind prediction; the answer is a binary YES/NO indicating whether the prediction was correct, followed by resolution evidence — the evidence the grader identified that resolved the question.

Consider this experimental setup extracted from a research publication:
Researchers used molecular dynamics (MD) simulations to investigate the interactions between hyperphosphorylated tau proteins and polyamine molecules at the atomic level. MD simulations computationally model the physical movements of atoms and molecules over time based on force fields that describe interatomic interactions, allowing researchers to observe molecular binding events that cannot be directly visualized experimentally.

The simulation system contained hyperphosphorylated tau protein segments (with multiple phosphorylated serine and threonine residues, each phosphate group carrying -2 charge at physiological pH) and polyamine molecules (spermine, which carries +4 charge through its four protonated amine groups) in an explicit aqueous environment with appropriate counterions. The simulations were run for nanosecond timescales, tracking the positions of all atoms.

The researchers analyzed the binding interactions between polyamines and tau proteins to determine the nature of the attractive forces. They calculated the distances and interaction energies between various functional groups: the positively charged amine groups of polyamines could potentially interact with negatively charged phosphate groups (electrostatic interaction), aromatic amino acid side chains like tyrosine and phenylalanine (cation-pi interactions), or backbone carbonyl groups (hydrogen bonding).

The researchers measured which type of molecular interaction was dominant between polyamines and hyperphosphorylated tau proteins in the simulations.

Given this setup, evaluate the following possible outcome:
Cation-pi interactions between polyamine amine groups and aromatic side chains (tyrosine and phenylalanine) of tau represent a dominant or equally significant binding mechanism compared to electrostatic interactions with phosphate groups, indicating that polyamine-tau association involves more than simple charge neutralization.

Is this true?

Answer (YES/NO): NO